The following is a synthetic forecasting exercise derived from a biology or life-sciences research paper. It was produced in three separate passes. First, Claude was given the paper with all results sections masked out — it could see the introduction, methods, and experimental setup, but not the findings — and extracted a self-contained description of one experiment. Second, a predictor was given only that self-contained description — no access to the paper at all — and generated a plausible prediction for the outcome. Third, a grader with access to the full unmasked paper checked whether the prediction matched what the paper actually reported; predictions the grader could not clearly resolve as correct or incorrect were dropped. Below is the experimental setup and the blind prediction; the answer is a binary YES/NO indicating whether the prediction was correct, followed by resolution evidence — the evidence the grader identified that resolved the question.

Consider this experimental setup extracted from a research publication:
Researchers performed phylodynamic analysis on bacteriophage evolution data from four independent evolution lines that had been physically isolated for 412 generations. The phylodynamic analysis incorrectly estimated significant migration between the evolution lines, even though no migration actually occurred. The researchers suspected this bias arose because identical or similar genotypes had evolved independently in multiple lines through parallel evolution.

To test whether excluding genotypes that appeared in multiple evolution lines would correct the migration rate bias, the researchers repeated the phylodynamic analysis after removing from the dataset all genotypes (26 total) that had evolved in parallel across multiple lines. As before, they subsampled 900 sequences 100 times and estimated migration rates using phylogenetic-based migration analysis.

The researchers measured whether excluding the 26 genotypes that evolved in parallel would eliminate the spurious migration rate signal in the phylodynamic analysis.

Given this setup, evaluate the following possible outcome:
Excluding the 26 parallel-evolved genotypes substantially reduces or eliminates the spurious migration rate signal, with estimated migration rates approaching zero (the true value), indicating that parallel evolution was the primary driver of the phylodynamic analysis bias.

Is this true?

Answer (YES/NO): NO